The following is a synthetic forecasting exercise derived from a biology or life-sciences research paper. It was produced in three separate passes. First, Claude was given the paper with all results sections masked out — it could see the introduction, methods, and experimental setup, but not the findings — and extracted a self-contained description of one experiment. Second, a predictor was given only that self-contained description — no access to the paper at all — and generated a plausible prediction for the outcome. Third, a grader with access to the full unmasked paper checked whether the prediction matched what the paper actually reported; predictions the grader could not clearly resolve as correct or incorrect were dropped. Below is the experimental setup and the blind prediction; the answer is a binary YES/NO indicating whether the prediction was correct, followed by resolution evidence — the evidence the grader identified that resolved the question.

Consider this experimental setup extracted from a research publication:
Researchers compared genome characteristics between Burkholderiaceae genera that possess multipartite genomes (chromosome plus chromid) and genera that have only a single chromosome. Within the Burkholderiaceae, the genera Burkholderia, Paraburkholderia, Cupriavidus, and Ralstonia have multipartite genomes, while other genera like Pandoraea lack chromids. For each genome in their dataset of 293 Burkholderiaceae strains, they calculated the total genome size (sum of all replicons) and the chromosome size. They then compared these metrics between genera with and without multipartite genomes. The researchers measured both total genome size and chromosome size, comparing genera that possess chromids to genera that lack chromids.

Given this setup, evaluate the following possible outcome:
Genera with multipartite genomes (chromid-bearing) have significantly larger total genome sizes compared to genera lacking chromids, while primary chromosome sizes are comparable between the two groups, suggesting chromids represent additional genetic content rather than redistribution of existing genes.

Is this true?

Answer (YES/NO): NO